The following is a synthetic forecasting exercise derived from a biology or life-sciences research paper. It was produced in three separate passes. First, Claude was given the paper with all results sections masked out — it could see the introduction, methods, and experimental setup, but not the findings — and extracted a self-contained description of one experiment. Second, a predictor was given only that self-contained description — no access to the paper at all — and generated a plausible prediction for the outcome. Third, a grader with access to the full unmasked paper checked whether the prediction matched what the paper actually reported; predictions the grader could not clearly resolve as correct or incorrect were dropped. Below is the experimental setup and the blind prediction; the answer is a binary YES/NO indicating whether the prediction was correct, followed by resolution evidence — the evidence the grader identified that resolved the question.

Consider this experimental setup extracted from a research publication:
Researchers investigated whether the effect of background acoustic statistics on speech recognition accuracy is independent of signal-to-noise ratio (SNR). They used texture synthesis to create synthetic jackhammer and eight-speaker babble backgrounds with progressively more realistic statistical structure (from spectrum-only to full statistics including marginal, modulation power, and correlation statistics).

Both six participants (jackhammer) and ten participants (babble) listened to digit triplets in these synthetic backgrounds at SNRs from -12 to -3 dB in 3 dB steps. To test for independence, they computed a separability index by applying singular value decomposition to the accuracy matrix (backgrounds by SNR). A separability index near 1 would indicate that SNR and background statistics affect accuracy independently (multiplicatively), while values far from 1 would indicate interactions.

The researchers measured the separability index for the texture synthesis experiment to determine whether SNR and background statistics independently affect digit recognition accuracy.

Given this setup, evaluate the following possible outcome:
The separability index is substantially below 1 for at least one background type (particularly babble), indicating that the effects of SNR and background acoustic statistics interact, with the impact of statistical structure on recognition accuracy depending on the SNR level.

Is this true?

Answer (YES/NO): NO